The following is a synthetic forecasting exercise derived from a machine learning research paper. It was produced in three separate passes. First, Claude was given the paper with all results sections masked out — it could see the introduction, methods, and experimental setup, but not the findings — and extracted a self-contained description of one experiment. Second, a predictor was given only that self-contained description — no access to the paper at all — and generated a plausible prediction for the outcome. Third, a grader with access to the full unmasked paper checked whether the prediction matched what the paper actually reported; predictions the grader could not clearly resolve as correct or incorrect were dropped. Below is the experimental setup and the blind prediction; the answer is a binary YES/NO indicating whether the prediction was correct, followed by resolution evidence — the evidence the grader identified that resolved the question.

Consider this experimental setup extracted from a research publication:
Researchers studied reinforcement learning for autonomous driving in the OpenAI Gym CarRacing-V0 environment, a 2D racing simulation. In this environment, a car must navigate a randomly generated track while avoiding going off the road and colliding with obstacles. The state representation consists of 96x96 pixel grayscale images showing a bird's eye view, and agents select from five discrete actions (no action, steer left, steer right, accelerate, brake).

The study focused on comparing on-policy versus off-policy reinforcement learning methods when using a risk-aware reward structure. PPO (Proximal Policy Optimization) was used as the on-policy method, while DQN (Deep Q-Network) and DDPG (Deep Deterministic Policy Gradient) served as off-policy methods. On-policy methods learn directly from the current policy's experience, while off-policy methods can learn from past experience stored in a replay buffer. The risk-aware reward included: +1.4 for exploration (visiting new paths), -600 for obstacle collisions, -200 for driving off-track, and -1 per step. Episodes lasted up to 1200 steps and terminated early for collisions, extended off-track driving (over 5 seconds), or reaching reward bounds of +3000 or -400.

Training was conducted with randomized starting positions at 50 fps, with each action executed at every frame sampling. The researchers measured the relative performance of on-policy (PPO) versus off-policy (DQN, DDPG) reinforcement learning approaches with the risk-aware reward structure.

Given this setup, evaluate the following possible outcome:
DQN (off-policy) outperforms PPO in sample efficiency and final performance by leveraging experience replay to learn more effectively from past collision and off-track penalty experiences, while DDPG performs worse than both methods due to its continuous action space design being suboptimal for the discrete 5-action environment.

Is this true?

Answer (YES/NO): NO